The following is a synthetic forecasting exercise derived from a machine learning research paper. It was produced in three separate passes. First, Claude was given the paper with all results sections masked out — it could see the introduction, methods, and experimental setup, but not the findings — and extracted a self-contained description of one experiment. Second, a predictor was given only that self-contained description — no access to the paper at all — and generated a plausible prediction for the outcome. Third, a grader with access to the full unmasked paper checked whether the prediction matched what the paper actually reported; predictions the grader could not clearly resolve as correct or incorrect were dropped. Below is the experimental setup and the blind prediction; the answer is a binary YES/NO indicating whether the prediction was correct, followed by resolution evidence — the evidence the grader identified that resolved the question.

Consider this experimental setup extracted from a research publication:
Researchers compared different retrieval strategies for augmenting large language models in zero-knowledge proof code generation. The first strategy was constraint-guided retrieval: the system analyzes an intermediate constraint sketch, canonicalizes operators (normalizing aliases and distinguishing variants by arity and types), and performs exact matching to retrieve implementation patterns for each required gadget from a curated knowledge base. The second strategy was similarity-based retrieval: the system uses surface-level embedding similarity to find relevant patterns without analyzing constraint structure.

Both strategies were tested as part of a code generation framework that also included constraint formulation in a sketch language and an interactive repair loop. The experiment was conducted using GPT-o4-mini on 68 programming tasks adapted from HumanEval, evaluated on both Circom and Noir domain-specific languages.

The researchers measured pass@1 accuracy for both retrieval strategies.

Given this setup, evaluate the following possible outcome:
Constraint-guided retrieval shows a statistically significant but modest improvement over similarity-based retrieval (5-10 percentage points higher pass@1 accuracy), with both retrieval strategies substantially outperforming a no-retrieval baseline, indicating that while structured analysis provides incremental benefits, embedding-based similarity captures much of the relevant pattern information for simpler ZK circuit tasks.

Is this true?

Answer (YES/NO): NO